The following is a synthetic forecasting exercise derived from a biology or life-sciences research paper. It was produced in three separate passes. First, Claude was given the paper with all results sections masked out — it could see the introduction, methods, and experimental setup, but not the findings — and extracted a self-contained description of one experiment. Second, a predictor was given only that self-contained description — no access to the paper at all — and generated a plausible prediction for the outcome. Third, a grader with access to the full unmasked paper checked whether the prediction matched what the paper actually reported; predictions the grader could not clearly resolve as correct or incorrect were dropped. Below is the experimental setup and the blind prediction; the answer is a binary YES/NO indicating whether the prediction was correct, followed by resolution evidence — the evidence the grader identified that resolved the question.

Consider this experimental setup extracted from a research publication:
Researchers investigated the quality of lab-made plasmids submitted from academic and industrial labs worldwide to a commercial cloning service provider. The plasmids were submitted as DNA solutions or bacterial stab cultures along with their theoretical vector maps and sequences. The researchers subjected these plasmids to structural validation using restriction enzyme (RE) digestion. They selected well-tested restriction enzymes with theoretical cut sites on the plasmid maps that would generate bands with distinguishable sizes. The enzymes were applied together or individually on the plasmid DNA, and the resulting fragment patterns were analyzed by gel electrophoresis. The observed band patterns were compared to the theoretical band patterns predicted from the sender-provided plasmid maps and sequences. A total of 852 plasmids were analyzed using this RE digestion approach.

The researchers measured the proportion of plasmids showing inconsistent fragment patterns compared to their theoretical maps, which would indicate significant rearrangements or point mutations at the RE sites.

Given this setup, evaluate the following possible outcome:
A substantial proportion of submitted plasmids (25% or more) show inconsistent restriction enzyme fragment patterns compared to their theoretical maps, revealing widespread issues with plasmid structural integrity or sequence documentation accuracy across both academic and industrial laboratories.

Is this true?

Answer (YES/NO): NO